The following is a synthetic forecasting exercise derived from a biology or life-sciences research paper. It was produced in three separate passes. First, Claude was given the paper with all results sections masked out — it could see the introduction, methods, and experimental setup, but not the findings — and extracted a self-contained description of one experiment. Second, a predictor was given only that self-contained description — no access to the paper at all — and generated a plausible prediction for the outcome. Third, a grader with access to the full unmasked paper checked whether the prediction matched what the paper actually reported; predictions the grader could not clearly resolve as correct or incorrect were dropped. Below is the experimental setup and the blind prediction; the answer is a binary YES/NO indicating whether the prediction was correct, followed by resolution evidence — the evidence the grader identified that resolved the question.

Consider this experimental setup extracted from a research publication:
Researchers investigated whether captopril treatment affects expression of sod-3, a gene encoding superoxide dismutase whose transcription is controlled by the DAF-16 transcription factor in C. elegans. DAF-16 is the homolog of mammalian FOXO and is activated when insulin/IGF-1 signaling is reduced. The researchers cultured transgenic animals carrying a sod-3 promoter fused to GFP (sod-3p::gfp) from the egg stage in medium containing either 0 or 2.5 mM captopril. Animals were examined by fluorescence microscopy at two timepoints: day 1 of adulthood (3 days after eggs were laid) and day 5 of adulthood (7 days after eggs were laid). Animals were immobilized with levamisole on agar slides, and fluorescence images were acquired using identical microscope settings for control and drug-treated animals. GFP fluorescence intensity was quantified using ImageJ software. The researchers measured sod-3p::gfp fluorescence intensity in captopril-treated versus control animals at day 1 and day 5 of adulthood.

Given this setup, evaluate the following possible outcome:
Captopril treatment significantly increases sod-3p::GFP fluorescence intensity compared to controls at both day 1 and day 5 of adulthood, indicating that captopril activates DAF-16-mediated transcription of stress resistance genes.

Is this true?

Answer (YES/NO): NO